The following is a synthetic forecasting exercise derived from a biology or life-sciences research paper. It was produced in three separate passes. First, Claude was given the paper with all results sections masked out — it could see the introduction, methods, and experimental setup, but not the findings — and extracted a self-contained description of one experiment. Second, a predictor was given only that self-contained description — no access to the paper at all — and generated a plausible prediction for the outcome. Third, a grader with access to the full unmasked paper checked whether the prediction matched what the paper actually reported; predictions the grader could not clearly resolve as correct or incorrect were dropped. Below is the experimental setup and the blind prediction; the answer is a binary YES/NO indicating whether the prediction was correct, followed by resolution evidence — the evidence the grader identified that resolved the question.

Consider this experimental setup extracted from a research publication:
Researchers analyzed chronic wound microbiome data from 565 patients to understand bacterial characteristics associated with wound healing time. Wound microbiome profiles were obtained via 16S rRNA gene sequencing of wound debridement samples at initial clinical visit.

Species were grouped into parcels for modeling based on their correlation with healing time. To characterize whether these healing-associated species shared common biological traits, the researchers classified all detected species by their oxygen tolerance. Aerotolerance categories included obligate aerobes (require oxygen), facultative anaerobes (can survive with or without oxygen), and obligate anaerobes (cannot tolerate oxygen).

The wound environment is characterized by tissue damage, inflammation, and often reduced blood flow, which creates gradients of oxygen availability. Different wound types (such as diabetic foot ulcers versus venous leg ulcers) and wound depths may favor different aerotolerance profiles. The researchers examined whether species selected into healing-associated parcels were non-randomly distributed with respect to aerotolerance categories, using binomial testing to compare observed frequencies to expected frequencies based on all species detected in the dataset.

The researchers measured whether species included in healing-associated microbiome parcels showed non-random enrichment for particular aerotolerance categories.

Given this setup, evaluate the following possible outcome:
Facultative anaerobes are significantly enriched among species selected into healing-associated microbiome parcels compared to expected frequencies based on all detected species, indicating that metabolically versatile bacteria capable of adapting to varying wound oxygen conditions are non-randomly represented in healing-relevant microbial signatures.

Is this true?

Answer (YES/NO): NO